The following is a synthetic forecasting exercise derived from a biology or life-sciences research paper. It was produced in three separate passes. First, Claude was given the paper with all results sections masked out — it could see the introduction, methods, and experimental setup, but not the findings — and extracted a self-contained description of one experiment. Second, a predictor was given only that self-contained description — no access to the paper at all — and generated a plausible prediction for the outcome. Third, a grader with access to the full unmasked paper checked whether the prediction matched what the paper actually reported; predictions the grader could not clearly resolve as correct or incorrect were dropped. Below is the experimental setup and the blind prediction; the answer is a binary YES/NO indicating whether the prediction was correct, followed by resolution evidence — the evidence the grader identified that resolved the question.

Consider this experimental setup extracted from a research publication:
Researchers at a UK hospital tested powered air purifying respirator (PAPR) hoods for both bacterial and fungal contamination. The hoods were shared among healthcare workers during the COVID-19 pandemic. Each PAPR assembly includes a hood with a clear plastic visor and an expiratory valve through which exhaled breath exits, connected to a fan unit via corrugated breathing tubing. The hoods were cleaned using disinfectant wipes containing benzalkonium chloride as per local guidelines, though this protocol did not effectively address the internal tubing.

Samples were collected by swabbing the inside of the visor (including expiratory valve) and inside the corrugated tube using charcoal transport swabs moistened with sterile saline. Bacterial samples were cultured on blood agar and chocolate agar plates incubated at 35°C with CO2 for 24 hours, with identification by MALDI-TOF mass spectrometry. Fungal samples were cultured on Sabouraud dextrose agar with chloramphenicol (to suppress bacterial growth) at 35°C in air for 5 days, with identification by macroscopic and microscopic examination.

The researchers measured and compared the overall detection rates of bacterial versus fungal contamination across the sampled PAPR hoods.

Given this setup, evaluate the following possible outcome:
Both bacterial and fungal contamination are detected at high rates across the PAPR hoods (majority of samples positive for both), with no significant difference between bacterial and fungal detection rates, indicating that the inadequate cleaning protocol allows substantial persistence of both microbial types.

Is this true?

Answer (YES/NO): NO